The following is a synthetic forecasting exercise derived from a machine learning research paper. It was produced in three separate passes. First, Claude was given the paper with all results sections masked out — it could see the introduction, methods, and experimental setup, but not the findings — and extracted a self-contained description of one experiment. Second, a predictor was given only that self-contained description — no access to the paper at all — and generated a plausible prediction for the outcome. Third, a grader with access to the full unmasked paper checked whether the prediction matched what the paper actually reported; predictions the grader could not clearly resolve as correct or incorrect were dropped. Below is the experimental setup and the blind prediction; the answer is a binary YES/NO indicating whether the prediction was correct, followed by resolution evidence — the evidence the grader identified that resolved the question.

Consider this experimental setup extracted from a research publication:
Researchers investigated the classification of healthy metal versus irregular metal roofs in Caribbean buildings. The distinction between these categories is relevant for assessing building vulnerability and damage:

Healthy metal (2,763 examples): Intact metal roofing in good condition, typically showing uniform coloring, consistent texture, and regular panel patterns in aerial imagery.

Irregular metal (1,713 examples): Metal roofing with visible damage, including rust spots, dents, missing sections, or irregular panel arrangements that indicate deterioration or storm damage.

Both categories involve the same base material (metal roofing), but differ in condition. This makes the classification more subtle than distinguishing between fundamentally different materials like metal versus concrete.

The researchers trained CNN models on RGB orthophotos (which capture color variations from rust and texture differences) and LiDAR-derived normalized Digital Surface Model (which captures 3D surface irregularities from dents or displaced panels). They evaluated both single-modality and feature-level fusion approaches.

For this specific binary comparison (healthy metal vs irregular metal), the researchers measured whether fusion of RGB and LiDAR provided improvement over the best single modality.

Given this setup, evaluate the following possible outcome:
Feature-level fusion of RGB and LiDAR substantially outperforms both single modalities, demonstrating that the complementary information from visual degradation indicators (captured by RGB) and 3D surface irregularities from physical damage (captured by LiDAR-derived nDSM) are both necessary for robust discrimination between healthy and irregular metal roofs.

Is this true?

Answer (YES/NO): NO